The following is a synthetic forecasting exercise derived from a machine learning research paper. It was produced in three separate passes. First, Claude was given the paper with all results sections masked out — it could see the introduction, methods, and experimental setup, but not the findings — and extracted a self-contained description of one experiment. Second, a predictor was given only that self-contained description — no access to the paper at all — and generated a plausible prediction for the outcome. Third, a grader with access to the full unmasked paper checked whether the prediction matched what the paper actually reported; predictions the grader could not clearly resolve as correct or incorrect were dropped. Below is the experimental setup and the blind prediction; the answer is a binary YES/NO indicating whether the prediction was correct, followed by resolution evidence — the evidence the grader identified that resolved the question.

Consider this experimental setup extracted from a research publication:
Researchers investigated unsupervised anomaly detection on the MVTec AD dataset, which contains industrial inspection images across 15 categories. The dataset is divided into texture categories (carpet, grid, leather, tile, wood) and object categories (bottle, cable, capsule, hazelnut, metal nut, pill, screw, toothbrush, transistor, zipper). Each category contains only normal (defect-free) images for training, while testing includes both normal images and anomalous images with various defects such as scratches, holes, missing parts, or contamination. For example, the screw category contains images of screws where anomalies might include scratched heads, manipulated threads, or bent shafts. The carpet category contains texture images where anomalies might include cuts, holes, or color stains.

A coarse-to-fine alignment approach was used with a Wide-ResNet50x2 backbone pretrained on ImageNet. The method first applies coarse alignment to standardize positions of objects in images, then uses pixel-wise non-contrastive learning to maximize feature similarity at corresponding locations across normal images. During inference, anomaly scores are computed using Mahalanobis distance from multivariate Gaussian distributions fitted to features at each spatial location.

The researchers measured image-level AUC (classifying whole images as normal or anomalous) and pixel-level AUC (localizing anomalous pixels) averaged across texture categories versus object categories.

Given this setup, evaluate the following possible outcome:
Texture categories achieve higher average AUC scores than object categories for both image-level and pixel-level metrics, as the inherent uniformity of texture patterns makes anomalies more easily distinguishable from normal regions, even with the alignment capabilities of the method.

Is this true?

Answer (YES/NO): NO